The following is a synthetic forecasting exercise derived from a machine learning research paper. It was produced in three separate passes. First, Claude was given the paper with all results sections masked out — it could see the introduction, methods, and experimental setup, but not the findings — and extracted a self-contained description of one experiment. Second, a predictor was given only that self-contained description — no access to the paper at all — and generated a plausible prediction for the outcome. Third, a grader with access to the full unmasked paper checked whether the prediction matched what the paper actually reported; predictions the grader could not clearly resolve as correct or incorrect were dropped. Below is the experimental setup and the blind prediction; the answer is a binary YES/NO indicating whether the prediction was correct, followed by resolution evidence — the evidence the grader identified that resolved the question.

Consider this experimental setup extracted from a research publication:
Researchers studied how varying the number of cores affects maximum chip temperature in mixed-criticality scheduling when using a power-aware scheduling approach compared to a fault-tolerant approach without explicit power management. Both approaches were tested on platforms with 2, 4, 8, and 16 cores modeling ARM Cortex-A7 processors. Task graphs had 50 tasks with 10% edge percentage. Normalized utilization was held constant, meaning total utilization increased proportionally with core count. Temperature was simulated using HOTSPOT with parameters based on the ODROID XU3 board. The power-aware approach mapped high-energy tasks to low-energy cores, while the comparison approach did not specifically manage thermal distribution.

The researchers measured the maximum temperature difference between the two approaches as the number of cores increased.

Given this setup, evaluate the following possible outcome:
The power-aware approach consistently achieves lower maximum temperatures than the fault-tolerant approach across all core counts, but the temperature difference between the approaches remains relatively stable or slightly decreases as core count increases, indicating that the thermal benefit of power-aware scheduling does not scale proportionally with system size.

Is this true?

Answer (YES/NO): NO